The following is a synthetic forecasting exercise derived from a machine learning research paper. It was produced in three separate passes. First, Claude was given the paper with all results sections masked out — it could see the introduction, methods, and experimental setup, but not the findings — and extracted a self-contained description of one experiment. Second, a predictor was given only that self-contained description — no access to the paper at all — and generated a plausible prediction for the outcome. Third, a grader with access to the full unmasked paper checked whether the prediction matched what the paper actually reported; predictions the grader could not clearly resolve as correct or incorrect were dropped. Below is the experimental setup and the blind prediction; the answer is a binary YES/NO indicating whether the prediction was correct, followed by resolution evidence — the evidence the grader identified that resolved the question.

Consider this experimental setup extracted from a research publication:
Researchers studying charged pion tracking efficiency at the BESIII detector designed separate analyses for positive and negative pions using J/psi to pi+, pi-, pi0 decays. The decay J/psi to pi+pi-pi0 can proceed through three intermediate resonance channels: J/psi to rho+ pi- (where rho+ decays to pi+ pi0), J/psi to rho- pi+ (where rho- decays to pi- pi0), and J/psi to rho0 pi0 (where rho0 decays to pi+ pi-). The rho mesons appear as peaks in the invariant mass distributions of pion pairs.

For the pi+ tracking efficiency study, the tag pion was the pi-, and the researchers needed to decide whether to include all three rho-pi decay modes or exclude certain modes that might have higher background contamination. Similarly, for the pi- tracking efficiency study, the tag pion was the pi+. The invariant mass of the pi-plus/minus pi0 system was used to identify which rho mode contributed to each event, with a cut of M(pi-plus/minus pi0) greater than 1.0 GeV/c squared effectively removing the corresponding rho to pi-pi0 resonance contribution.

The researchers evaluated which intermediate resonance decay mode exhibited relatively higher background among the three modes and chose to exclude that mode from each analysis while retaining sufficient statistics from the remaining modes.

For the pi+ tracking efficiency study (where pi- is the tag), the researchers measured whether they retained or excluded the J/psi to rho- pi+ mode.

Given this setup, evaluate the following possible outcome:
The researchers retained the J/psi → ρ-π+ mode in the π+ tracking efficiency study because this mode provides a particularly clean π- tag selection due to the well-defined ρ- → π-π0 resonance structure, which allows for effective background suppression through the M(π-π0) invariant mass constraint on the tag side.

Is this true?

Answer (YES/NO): NO